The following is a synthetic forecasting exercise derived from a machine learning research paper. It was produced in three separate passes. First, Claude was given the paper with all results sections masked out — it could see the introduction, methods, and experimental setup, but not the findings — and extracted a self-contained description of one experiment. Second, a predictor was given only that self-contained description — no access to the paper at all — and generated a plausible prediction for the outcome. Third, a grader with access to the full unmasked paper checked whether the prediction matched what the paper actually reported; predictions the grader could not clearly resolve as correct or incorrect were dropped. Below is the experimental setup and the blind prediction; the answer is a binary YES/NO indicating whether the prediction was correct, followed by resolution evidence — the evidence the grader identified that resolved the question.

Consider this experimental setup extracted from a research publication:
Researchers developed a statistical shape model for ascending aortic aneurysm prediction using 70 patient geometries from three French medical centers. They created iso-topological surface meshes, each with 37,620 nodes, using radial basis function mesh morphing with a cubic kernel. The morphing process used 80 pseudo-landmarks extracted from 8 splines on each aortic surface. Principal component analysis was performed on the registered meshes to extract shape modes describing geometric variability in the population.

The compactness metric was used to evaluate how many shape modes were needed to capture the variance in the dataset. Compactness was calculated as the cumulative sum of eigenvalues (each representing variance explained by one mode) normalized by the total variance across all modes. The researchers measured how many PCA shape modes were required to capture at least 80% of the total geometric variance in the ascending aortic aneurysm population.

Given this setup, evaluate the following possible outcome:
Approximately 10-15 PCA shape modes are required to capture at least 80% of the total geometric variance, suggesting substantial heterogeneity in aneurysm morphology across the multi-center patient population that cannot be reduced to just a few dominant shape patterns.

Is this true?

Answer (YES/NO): NO